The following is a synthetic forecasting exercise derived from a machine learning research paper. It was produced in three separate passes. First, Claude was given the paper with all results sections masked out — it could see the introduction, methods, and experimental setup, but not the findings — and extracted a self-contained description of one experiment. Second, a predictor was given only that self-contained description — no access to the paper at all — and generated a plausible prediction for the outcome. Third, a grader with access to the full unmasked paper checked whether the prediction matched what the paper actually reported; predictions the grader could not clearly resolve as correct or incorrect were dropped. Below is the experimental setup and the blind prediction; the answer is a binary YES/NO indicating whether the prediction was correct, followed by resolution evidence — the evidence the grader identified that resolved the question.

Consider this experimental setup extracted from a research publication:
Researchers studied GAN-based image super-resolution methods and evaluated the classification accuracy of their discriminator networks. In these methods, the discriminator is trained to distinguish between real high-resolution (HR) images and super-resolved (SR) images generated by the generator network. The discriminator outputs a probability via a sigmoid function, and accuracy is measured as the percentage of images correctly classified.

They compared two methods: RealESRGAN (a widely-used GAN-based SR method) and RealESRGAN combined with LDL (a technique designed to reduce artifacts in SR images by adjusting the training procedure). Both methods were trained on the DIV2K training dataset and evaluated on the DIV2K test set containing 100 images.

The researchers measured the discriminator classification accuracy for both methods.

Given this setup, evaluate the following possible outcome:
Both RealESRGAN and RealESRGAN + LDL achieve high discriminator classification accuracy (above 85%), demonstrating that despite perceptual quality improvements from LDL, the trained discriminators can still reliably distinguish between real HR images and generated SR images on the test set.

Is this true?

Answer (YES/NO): YES